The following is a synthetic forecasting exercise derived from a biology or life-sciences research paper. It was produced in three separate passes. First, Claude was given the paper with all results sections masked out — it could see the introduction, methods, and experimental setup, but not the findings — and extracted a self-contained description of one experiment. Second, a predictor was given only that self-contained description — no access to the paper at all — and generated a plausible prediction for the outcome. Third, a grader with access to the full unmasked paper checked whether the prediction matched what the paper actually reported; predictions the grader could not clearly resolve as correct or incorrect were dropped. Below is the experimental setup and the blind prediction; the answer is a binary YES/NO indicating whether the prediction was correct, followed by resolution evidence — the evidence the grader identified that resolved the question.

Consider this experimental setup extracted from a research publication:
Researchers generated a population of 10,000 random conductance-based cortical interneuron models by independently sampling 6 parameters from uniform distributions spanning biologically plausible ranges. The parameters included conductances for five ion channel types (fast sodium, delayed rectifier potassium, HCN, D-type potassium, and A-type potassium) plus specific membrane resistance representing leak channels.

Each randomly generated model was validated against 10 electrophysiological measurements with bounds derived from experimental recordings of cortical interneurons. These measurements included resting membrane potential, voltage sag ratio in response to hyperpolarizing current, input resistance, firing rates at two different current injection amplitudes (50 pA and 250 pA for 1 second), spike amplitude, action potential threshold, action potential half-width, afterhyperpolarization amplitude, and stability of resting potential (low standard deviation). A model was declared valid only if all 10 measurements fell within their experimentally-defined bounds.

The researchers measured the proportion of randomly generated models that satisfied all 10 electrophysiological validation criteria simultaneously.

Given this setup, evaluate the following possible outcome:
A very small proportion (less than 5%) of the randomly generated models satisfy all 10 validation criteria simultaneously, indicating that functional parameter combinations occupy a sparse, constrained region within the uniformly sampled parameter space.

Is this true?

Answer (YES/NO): NO